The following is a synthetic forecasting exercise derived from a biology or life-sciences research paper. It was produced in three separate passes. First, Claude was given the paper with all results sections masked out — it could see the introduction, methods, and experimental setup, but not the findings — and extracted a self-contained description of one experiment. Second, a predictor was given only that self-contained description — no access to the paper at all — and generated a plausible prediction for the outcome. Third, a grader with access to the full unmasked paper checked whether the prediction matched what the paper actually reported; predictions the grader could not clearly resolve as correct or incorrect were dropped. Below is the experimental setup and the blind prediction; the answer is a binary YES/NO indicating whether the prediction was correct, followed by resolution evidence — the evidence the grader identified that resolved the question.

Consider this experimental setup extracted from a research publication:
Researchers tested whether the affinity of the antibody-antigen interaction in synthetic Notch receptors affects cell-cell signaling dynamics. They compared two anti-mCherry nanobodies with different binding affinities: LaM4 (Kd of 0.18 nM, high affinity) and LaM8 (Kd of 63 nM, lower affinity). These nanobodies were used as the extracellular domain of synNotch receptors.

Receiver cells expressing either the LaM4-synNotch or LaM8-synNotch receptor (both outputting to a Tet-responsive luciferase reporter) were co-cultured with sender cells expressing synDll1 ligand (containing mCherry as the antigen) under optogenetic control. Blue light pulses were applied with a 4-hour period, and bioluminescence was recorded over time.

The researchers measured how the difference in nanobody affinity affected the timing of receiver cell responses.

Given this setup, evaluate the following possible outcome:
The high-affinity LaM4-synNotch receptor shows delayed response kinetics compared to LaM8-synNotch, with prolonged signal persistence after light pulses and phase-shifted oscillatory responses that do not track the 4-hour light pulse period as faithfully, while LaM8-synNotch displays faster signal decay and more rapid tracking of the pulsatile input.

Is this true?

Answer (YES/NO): NO